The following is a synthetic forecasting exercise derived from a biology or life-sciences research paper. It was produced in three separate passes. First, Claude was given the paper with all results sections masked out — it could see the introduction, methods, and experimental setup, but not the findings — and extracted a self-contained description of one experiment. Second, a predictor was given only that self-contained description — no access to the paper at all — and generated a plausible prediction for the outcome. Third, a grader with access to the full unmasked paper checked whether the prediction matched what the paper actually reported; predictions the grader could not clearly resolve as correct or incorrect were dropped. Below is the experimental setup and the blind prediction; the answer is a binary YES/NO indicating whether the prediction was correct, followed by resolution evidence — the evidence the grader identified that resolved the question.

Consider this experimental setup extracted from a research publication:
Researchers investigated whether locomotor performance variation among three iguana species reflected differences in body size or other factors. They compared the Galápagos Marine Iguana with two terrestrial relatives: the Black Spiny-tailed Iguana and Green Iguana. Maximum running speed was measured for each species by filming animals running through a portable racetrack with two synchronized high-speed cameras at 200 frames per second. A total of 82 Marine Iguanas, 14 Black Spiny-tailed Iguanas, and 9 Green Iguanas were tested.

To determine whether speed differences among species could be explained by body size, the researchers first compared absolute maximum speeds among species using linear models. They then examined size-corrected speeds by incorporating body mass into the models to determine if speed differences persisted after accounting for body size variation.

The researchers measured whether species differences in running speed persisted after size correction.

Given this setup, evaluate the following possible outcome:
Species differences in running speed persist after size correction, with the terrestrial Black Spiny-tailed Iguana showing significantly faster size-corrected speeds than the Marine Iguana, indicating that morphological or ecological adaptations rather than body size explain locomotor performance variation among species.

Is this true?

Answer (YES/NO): YES